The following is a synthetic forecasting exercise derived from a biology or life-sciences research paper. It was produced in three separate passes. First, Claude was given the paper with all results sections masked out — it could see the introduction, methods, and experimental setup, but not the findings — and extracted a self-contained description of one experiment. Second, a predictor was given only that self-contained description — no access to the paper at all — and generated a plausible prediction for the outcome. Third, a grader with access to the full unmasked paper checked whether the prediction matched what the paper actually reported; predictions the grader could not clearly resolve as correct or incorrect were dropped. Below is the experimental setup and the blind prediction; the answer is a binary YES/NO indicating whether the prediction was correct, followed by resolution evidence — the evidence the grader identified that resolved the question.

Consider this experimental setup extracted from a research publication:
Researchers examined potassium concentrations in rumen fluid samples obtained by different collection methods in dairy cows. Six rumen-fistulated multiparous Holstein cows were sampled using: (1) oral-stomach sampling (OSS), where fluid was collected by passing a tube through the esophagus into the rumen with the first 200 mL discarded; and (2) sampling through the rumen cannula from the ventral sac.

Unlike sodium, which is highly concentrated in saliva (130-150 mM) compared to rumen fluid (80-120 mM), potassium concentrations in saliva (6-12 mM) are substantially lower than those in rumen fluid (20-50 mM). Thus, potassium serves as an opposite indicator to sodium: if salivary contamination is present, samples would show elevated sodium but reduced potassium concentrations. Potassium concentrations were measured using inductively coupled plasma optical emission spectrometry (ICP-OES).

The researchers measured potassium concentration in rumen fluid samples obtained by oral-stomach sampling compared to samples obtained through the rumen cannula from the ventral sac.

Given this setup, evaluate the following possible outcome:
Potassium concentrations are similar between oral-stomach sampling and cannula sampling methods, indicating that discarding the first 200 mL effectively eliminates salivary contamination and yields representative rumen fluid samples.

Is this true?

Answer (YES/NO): NO